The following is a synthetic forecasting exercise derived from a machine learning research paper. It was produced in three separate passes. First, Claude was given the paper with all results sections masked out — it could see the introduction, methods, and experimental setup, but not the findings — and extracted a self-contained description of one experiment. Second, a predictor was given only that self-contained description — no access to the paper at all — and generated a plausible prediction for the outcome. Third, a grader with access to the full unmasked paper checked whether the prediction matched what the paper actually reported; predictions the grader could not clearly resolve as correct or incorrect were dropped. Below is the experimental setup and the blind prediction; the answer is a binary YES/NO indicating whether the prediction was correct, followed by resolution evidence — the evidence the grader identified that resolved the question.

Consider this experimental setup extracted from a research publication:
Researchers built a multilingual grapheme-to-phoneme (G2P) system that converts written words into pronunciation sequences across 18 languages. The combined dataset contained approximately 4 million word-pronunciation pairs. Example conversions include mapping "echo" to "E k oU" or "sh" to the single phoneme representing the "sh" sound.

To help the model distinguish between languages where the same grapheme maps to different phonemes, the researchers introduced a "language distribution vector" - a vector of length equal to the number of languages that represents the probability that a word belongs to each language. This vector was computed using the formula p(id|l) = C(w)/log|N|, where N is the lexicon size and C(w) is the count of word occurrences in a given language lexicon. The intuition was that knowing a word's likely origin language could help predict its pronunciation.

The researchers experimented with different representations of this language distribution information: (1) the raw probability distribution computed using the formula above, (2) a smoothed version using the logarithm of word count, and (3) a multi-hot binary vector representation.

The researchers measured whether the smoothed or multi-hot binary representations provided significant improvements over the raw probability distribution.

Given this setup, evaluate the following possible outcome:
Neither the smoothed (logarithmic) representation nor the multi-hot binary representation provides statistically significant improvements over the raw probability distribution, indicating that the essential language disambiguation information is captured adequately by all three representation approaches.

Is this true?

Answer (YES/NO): YES